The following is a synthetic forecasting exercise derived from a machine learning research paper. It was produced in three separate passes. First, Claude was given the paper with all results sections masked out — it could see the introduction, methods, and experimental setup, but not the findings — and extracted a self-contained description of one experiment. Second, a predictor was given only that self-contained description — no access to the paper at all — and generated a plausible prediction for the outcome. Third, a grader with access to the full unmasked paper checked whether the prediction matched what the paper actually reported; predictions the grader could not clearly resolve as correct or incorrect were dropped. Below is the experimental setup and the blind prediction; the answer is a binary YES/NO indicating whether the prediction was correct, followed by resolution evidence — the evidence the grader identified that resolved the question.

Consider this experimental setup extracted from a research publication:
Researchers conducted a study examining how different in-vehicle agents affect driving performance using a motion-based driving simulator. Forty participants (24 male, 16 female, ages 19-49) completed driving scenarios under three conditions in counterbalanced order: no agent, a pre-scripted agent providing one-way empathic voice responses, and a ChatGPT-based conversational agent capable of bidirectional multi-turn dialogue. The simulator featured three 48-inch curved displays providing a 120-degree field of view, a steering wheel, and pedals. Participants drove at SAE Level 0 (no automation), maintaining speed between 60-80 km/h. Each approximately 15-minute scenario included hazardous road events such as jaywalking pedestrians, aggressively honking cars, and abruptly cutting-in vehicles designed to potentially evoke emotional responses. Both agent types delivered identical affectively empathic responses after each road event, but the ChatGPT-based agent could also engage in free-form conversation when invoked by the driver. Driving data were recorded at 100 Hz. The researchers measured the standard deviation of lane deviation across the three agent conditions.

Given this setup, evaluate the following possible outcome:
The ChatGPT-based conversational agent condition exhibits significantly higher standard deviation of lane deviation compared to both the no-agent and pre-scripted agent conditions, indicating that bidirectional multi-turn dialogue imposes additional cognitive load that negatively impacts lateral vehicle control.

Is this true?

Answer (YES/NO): NO